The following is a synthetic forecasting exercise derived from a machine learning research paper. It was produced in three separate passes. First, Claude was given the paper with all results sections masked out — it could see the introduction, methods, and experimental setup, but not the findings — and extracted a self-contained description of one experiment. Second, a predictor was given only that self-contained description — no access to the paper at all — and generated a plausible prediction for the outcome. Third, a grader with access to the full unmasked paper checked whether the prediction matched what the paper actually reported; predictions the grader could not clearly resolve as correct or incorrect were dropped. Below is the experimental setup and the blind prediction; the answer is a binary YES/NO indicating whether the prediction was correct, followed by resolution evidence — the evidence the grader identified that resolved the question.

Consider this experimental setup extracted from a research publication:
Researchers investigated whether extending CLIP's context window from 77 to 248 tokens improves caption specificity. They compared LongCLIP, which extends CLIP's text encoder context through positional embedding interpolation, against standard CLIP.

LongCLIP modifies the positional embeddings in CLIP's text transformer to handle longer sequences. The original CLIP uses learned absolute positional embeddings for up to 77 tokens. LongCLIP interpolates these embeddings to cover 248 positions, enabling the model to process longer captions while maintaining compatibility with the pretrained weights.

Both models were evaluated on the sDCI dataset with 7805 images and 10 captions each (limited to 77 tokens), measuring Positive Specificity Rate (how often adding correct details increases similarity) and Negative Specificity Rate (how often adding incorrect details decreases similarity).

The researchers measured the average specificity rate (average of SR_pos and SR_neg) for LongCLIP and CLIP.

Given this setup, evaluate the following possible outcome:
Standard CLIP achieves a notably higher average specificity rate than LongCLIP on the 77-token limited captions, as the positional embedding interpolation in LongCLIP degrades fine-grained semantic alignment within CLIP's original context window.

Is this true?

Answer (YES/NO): NO